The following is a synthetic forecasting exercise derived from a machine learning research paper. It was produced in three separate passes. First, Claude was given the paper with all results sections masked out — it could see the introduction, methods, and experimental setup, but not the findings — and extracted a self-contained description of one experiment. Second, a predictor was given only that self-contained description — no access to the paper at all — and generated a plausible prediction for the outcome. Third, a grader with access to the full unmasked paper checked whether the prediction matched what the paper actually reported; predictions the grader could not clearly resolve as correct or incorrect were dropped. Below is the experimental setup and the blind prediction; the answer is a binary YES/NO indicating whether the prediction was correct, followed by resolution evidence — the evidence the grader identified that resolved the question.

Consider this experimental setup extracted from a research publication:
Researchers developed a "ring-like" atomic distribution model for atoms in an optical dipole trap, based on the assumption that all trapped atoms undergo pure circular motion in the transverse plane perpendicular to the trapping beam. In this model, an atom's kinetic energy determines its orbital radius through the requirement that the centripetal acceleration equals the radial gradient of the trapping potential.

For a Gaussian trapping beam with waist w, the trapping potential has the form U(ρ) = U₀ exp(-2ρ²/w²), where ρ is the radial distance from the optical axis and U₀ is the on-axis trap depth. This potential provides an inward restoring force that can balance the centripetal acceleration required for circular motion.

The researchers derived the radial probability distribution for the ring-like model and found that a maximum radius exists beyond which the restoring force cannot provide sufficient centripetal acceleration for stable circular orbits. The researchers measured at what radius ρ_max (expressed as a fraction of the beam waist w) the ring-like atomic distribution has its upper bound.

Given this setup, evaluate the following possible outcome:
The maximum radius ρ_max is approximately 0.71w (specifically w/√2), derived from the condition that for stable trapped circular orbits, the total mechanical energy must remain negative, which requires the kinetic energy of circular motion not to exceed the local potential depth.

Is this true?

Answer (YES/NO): YES